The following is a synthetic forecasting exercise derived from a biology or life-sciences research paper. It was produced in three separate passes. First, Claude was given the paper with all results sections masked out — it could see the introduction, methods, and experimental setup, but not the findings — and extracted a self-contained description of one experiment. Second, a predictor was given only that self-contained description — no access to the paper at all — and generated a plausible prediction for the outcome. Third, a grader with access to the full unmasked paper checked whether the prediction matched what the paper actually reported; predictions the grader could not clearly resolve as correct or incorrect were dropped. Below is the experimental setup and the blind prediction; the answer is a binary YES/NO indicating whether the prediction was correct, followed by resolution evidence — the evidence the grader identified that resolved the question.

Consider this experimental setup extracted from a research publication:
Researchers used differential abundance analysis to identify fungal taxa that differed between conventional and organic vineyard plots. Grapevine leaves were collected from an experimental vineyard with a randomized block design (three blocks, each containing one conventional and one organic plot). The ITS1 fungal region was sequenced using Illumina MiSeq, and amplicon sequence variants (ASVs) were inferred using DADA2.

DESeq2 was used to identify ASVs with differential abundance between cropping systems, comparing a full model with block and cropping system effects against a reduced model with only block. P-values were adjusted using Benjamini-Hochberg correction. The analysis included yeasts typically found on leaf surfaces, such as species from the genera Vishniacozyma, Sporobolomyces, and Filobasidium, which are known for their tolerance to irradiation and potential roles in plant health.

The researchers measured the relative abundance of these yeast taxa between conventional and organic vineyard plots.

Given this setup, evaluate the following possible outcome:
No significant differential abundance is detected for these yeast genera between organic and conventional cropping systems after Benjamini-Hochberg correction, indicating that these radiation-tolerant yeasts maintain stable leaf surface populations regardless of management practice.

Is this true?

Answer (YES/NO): NO